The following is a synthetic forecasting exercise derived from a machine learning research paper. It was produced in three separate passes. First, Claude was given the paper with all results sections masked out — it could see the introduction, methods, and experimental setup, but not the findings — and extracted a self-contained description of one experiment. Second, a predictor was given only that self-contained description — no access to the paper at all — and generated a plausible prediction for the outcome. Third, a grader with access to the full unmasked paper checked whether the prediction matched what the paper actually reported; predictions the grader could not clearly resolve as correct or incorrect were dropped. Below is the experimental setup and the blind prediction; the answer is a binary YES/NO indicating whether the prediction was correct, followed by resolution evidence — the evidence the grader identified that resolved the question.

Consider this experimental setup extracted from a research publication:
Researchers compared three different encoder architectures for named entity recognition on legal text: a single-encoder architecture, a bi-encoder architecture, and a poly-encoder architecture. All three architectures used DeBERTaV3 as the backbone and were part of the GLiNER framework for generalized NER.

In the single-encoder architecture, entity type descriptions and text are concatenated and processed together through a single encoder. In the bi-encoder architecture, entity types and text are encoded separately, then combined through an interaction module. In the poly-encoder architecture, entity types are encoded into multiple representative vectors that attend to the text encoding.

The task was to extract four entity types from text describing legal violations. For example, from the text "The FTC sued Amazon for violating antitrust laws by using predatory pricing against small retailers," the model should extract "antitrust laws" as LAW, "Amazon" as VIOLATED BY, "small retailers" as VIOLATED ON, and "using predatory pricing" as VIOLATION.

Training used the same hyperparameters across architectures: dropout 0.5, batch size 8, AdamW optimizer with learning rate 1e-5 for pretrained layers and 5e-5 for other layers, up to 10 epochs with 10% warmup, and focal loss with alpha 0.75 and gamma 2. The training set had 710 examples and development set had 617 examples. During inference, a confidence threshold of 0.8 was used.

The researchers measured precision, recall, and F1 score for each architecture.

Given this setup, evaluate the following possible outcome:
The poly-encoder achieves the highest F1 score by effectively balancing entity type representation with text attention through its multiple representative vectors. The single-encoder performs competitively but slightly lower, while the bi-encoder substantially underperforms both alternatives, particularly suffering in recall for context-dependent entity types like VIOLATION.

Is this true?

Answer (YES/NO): NO